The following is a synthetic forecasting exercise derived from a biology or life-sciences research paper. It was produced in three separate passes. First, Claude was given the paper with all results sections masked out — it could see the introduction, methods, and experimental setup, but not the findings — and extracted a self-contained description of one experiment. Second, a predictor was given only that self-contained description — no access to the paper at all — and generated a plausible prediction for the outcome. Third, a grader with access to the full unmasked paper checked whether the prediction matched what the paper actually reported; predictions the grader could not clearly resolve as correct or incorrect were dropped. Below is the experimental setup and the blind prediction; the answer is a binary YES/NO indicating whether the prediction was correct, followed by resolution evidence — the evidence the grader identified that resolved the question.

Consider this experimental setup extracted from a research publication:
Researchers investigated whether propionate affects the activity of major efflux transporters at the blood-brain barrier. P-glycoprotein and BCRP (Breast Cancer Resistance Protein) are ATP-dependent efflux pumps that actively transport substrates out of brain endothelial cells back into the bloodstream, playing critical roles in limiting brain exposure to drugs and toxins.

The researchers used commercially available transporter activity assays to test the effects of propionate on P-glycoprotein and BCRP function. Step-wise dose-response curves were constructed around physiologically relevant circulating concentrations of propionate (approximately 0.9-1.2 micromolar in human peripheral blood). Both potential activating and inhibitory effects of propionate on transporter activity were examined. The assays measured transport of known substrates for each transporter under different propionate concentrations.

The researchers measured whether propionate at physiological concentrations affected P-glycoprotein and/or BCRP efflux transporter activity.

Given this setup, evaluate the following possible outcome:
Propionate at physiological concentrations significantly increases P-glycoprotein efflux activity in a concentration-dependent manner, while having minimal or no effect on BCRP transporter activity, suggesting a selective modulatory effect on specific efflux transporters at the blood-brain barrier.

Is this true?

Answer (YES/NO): NO